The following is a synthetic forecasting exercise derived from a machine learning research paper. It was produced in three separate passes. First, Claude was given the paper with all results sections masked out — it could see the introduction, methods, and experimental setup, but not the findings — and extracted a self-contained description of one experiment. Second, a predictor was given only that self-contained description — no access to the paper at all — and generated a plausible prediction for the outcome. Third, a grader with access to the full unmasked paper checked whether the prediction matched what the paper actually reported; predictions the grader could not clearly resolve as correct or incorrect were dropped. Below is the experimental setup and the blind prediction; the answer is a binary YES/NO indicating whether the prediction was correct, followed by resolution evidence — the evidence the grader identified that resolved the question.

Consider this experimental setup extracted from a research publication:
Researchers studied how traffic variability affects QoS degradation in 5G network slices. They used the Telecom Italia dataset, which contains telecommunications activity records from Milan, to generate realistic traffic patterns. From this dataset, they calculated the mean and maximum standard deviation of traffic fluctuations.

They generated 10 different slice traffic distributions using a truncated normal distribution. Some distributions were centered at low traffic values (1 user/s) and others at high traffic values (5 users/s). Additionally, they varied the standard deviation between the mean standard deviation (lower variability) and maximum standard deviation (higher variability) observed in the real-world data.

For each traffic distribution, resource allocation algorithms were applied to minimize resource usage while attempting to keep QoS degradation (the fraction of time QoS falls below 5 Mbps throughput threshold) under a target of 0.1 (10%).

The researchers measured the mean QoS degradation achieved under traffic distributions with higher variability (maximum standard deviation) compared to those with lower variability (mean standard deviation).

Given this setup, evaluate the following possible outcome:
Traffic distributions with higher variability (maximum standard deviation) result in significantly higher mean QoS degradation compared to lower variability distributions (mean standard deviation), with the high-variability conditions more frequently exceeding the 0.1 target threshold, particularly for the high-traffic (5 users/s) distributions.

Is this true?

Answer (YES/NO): NO